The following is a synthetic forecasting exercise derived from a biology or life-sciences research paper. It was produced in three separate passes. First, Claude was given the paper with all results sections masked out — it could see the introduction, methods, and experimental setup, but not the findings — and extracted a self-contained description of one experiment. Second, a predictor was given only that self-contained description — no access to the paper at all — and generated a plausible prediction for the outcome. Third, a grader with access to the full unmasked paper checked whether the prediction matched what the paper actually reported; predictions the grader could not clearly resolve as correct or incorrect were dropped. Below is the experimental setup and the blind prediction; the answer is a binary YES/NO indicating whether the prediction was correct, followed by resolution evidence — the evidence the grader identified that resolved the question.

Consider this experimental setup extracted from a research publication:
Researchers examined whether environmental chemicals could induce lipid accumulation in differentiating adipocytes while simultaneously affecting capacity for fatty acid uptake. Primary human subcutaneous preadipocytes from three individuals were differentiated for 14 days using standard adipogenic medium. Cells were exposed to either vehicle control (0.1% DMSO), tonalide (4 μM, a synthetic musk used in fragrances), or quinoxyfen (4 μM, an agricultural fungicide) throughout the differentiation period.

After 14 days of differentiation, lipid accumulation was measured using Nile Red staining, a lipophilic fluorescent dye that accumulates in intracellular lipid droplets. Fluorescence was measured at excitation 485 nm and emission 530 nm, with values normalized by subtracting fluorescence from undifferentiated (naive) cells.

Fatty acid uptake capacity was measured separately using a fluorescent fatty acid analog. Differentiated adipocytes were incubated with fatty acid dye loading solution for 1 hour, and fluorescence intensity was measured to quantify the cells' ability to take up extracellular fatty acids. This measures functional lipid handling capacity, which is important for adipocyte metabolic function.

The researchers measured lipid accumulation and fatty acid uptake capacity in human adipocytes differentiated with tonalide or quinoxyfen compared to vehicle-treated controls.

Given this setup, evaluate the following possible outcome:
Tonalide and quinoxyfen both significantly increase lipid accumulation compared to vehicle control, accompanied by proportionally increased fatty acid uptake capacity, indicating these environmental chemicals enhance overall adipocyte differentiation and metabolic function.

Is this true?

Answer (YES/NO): NO